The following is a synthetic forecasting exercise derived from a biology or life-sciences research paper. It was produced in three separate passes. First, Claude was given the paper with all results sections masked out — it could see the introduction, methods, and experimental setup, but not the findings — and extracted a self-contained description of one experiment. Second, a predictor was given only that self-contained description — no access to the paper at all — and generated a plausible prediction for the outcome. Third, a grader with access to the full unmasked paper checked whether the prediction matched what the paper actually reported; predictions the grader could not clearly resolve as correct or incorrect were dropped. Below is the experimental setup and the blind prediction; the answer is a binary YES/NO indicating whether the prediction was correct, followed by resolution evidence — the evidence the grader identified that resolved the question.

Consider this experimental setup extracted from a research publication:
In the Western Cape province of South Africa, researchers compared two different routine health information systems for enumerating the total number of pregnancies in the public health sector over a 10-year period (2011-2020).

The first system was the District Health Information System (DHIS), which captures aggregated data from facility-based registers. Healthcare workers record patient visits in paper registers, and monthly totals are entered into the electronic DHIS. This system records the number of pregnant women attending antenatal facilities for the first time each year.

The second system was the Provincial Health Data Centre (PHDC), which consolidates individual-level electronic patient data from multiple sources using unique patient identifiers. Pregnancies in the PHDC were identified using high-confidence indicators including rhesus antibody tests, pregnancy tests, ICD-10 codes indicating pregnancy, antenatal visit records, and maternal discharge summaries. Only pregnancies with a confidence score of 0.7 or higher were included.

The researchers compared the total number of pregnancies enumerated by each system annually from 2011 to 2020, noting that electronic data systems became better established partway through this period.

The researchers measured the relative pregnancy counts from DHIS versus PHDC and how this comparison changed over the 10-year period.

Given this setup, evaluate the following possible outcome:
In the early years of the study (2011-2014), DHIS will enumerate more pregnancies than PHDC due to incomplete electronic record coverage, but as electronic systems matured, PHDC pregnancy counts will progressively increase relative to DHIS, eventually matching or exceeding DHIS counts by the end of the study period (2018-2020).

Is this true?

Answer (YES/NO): YES